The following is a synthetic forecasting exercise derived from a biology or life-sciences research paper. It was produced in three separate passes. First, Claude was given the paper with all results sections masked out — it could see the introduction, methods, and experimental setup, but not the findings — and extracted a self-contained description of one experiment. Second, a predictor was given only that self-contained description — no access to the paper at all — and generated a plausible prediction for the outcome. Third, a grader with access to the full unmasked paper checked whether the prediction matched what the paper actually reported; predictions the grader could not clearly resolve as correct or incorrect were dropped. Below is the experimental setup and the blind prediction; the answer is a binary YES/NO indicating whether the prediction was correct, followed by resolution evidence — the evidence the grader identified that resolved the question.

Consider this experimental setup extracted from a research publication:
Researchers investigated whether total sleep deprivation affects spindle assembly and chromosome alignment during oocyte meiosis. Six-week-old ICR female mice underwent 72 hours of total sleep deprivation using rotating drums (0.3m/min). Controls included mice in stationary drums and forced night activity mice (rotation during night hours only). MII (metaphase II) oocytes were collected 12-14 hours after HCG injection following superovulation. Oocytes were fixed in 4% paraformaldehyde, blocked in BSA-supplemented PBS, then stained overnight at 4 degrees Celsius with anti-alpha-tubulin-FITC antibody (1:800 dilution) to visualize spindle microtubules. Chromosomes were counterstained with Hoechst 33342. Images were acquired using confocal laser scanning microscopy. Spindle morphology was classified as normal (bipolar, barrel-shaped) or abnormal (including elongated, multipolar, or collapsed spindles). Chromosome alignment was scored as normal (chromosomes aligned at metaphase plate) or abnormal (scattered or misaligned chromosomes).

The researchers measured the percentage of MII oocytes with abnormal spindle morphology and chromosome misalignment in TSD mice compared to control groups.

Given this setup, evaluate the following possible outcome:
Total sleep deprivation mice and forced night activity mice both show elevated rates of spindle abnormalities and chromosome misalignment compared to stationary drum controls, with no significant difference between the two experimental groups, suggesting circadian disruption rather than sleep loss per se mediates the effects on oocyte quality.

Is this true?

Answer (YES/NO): NO